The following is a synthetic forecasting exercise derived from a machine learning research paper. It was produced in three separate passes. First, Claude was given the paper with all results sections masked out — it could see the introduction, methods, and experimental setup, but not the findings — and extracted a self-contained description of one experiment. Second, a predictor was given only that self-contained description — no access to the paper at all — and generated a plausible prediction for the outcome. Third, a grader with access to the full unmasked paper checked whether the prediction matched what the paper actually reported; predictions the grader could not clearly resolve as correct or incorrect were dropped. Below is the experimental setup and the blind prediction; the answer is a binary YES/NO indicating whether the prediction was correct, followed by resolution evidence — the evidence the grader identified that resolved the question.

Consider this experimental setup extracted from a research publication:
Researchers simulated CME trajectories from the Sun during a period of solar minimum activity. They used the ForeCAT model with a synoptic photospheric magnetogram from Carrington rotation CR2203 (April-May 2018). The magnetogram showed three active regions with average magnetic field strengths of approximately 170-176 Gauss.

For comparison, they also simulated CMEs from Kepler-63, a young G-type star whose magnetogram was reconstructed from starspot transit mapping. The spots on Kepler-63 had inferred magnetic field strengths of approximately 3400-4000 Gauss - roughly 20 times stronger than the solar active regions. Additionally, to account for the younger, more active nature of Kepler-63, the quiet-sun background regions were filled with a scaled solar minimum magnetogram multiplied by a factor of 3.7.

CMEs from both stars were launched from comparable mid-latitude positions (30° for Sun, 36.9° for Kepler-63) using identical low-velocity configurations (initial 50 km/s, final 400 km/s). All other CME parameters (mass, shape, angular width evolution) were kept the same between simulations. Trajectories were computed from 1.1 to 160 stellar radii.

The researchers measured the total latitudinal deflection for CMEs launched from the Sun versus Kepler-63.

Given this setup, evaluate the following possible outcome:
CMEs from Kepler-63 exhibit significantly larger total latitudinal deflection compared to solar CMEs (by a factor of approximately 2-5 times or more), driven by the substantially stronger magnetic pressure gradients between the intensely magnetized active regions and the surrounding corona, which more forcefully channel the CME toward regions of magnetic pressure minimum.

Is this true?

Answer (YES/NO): YES